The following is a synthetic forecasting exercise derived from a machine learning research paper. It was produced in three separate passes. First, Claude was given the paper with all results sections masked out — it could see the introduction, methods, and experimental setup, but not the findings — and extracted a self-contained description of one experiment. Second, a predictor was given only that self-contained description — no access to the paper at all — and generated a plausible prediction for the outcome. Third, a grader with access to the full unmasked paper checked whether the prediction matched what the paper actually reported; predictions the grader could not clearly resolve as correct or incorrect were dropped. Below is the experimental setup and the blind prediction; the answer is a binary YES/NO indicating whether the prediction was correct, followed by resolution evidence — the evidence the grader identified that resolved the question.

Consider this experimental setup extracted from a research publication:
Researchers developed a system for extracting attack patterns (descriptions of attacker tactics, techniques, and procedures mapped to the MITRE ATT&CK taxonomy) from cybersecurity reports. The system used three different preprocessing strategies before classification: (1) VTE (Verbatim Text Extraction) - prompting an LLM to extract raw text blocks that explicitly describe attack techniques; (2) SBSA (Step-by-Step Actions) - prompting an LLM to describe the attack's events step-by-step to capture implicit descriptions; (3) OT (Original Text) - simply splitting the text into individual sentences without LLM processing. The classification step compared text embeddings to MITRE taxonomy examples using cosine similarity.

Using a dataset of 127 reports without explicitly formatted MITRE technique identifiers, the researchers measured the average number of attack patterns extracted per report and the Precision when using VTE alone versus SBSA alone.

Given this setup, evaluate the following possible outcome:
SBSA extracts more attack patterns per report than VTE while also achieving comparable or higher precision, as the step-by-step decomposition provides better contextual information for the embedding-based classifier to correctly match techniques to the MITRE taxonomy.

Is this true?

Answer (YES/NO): NO